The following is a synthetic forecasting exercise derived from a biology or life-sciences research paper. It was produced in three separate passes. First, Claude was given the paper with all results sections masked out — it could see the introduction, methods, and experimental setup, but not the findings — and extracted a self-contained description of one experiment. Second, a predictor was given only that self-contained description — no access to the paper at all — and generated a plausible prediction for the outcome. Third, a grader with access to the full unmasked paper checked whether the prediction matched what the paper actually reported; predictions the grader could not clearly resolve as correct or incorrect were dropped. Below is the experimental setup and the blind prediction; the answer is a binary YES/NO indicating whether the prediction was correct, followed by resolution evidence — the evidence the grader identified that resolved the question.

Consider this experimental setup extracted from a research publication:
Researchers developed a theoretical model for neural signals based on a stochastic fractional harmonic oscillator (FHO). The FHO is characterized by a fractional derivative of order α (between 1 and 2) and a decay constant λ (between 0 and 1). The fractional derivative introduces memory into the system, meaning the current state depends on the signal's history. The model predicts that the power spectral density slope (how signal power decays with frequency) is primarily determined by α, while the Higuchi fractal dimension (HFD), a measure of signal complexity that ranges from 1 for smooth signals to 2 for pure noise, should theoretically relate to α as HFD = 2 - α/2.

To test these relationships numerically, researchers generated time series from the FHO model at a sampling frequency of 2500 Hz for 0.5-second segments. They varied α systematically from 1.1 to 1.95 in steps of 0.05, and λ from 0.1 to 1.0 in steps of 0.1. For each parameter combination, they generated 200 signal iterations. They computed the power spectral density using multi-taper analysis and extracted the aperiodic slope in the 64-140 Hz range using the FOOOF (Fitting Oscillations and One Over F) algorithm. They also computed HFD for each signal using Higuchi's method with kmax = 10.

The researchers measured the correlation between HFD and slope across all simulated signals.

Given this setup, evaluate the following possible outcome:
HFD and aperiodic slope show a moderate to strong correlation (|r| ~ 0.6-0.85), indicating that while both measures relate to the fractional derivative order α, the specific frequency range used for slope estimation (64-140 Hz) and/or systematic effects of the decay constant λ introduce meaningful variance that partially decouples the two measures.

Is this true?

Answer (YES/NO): NO